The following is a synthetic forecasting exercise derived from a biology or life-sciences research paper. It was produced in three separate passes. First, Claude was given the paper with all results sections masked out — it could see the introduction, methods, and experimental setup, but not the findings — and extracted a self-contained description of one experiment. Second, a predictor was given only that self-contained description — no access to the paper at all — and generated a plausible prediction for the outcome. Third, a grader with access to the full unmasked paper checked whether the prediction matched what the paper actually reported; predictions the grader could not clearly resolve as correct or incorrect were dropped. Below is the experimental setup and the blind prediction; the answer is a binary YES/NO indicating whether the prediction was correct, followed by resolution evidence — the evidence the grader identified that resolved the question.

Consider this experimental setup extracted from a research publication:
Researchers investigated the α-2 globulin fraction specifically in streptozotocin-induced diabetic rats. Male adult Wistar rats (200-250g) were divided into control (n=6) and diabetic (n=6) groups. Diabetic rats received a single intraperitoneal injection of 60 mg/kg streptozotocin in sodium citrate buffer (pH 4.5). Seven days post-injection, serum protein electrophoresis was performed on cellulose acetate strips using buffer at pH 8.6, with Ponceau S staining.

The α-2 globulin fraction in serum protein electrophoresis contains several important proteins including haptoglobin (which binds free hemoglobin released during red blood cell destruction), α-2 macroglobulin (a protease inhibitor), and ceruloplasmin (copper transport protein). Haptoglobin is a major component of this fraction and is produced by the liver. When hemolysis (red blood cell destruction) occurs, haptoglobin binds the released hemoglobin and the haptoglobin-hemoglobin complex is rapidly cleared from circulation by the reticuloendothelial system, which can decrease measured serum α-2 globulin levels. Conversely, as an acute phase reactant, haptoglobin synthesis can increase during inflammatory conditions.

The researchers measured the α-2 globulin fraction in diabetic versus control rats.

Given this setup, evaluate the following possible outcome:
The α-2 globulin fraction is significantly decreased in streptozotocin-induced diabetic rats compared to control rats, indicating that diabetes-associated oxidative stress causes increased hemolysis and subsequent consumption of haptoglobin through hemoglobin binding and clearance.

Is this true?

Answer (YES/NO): YES